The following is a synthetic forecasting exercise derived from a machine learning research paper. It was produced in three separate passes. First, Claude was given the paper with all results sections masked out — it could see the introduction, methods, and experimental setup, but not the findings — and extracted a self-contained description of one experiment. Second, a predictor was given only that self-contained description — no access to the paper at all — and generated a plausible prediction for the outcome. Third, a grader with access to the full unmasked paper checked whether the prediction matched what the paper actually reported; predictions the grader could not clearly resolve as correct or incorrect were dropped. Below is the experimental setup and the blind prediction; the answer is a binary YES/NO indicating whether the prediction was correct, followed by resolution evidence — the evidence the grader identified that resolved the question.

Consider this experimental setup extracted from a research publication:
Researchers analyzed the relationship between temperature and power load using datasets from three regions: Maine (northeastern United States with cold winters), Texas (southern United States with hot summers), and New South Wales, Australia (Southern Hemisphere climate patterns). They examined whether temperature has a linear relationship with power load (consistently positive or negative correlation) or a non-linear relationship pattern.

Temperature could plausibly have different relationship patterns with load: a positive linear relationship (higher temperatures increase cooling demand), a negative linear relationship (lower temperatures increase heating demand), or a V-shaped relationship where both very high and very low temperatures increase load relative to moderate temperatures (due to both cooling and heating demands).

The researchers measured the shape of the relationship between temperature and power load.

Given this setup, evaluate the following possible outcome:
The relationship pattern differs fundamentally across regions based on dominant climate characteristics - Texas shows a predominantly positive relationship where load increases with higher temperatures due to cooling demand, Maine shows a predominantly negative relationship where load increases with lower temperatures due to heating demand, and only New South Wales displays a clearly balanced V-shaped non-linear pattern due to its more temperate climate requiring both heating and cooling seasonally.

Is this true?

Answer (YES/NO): NO